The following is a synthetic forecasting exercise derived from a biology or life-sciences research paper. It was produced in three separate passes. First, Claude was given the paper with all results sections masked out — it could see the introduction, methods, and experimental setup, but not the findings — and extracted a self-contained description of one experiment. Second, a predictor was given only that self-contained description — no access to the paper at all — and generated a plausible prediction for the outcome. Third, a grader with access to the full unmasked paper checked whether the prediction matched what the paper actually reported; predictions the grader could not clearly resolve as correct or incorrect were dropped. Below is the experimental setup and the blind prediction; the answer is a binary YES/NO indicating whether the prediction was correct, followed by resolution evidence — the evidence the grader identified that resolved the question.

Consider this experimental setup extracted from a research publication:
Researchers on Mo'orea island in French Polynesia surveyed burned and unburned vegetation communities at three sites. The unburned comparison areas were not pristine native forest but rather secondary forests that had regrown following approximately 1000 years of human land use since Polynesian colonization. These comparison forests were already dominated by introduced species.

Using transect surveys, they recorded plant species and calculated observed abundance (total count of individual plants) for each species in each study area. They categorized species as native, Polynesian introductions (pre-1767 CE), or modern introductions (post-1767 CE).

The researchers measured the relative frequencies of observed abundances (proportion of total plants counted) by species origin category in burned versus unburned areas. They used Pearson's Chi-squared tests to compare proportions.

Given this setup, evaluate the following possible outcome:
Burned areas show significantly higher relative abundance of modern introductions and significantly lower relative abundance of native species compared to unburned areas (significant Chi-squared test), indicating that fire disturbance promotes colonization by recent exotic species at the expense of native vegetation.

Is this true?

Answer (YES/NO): NO